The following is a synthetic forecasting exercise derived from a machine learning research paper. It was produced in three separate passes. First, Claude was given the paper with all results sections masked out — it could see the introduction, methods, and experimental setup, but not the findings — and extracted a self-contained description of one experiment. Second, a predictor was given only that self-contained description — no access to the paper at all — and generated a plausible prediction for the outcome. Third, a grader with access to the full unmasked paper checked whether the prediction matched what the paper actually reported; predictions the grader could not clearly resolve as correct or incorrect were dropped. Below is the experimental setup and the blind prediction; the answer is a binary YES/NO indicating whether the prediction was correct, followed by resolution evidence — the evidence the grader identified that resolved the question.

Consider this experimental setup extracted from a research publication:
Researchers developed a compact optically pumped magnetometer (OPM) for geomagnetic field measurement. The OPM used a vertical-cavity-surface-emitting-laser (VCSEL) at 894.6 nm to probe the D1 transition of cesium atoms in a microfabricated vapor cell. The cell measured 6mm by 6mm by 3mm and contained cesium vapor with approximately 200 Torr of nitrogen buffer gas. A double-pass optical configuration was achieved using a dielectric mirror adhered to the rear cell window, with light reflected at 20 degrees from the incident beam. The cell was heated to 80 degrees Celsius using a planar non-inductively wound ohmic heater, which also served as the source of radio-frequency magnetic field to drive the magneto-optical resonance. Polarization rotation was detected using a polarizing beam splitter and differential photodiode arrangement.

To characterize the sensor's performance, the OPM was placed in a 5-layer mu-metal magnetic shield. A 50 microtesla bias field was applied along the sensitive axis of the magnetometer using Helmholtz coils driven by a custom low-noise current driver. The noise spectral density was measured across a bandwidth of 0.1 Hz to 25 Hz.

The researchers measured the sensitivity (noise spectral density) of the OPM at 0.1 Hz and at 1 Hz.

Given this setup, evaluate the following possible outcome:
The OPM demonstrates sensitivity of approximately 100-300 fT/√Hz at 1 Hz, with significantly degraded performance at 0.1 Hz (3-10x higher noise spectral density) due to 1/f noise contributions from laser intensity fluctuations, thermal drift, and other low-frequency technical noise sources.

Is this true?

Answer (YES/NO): NO